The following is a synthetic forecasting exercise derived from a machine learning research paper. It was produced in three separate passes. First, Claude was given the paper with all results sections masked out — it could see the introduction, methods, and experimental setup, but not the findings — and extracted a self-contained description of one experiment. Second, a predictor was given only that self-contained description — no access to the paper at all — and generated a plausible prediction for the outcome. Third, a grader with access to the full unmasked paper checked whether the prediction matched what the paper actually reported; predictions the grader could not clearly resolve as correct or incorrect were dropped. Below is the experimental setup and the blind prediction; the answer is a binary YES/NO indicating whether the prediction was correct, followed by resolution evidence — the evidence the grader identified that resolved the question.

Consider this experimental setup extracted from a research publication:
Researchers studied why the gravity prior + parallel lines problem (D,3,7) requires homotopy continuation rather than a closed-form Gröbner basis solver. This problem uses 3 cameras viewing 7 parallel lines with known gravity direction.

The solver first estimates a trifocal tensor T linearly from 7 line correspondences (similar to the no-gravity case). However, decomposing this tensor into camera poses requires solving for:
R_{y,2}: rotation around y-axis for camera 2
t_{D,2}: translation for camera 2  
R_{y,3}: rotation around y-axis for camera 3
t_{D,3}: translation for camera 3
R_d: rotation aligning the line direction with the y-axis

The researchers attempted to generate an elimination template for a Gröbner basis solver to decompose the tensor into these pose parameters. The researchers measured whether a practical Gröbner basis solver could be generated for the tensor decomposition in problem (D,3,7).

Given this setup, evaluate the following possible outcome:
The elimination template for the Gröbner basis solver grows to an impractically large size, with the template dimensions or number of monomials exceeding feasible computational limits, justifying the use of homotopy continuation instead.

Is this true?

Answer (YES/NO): YES